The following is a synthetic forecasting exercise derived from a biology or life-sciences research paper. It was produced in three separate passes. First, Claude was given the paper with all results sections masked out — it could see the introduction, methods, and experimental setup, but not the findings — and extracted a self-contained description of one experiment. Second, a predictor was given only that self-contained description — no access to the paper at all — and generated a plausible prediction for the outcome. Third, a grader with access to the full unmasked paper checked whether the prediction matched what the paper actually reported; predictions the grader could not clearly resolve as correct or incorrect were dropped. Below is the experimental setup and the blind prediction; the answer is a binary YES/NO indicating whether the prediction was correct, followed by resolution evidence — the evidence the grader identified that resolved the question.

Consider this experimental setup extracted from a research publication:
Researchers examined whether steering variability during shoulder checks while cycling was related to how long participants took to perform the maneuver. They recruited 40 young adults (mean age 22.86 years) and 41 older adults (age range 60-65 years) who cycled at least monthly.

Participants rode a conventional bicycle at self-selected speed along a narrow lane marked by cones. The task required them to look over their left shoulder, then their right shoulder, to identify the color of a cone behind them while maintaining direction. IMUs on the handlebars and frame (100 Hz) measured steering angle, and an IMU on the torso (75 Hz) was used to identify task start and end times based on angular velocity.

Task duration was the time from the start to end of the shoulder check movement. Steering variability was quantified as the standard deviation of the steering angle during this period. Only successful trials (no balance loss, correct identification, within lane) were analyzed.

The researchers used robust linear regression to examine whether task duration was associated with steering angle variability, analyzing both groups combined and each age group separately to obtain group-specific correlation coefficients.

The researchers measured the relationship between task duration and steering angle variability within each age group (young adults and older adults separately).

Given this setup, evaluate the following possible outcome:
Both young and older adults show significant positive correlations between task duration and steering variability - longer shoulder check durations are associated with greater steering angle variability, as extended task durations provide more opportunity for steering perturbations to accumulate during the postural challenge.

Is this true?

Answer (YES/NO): NO